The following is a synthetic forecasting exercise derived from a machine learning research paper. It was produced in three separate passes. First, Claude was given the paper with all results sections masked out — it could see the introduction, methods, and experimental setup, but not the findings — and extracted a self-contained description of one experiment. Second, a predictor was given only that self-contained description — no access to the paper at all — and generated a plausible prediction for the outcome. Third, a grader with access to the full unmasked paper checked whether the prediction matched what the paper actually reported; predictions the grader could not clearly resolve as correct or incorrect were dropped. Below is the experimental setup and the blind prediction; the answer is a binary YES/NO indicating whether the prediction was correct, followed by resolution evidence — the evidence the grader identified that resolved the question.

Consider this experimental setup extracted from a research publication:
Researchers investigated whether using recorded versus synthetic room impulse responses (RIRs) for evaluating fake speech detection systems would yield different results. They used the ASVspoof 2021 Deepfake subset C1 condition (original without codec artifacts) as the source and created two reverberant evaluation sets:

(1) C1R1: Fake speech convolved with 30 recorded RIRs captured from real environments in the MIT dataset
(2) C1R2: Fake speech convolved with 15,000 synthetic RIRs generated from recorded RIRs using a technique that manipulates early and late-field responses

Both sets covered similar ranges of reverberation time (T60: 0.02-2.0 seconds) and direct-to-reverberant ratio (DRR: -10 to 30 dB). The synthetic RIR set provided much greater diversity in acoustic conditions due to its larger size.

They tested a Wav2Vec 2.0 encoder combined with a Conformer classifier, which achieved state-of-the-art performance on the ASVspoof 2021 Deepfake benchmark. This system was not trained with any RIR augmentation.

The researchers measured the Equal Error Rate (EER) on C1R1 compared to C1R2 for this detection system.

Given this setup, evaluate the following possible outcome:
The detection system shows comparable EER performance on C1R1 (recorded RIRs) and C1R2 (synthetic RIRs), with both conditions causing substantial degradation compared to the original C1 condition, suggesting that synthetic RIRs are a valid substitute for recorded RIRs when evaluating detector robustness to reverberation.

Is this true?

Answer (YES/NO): NO